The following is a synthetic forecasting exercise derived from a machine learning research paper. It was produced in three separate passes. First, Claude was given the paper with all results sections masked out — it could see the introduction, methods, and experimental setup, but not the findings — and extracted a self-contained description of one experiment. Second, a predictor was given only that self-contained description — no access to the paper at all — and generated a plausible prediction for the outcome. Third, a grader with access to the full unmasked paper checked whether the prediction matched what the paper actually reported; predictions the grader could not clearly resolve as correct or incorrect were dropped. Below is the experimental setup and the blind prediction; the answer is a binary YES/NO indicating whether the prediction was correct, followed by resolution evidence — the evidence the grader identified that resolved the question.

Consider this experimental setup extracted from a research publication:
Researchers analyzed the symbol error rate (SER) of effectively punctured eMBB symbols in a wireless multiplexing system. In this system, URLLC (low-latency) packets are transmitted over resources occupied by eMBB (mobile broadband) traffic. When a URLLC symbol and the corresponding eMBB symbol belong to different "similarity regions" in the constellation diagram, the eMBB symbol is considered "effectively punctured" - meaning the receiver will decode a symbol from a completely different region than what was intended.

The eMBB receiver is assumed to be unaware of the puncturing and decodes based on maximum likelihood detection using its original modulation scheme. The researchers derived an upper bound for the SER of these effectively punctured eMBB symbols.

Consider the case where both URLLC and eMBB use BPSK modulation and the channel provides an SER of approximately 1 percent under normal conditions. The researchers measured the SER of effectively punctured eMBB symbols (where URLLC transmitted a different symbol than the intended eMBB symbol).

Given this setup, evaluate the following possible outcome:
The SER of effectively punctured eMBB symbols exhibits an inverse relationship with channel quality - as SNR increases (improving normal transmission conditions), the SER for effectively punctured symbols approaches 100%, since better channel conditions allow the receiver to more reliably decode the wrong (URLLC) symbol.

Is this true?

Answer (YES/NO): YES